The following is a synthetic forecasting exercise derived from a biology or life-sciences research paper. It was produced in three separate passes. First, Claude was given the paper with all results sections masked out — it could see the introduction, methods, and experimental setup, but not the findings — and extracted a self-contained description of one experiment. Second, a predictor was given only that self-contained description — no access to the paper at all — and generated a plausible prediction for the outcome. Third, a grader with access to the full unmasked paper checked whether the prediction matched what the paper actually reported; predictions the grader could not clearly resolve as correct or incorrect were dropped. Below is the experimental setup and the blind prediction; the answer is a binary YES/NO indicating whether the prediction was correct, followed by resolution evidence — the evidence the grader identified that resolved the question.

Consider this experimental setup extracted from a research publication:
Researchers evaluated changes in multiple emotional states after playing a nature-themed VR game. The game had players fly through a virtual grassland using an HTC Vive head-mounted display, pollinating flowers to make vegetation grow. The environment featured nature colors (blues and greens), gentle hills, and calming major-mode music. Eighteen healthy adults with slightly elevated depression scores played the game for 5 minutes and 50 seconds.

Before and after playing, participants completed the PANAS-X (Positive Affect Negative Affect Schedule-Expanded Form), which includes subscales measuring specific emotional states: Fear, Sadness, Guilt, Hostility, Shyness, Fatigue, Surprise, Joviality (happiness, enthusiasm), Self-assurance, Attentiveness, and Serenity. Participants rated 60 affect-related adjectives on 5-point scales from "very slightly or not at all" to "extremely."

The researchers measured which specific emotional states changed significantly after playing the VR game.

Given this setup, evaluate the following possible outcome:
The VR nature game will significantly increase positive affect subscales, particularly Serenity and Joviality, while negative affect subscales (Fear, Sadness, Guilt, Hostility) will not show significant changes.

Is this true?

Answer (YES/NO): NO